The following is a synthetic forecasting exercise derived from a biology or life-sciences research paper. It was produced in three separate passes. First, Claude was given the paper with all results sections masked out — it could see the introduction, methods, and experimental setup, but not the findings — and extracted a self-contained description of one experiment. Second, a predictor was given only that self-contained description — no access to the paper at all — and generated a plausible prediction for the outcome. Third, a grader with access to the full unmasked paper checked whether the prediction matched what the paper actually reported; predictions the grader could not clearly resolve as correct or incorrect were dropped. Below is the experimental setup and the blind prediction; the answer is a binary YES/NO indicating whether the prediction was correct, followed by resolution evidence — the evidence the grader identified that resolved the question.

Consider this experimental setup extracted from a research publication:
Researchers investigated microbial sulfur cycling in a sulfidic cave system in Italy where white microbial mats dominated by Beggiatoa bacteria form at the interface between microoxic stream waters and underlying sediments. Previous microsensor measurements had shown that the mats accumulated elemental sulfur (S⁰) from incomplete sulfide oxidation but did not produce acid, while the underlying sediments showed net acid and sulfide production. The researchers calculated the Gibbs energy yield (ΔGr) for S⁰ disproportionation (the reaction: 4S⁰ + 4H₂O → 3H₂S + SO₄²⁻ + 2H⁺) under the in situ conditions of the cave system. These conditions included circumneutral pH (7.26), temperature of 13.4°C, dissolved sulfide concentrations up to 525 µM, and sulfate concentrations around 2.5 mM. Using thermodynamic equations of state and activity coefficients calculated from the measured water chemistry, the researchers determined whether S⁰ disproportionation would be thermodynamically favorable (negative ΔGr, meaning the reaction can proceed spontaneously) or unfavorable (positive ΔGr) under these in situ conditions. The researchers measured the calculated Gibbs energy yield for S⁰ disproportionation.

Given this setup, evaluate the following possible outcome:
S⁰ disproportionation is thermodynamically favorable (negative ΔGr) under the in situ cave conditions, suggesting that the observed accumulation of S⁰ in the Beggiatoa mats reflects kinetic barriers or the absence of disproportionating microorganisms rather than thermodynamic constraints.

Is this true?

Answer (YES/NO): NO